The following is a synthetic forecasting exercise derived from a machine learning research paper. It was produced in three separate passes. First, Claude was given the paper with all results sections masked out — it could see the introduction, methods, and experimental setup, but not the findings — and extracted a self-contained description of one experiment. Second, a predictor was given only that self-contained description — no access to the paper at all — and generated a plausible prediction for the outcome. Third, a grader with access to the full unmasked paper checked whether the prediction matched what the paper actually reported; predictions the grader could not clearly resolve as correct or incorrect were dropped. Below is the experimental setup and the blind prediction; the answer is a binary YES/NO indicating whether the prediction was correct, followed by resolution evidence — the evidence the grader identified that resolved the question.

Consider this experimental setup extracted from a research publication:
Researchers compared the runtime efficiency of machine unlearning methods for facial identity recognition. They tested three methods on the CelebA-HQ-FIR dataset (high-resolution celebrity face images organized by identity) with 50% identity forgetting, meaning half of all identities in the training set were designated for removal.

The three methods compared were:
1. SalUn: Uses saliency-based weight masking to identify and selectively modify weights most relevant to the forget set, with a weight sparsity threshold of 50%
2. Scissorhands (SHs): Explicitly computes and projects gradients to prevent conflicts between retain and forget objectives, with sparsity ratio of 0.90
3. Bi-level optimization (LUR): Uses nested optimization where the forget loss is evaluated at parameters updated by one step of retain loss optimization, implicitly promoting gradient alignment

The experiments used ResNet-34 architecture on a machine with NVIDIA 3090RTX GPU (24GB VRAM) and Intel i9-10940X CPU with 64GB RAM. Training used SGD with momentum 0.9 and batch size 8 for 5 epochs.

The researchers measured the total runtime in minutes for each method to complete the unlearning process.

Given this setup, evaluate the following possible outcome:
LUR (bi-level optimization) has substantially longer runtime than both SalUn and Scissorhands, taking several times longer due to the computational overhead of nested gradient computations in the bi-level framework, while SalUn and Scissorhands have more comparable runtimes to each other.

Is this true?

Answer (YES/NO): NO